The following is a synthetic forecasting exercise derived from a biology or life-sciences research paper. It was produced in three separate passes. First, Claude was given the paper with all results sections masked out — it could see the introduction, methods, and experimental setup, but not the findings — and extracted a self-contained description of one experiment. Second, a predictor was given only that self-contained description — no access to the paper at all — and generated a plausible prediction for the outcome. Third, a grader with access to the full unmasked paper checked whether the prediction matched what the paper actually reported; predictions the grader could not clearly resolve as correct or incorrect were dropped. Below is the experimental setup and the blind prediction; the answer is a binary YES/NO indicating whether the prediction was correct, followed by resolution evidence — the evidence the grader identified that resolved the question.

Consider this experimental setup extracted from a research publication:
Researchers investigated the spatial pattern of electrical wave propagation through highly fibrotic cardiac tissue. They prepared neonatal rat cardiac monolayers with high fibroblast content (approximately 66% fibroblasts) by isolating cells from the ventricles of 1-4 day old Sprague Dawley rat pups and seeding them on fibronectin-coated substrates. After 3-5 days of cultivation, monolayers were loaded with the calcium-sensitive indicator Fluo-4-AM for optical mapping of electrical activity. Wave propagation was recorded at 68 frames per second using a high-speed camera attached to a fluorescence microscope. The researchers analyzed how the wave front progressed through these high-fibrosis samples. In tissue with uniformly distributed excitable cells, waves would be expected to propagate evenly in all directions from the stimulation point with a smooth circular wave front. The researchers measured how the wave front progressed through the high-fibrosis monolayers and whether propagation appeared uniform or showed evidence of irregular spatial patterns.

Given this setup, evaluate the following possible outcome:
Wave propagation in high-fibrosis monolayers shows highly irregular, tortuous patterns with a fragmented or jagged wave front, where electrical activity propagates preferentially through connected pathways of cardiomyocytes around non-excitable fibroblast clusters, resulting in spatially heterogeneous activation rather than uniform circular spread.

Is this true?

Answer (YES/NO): YES